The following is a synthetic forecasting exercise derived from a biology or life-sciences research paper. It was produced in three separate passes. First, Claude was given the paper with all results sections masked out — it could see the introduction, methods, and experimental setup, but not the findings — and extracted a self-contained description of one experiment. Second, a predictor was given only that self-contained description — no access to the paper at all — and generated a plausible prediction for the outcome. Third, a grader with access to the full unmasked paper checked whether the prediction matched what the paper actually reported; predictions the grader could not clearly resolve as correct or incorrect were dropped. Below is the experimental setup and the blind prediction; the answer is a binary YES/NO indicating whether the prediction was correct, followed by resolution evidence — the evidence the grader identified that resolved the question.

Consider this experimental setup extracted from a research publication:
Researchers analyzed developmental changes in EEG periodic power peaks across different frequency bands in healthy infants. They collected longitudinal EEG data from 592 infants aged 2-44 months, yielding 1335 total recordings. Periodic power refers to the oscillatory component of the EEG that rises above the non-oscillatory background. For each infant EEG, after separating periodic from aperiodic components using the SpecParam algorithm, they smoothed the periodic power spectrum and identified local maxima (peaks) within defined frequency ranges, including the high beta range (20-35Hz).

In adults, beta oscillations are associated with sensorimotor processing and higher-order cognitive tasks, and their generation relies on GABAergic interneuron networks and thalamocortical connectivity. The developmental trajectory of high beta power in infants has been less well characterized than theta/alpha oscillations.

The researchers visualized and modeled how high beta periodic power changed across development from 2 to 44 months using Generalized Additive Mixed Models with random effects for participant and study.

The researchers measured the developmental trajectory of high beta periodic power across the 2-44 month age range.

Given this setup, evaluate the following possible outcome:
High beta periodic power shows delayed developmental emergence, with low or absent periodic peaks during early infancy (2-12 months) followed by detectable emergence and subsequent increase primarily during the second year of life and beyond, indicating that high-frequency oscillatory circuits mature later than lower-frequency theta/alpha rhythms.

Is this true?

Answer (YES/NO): NO